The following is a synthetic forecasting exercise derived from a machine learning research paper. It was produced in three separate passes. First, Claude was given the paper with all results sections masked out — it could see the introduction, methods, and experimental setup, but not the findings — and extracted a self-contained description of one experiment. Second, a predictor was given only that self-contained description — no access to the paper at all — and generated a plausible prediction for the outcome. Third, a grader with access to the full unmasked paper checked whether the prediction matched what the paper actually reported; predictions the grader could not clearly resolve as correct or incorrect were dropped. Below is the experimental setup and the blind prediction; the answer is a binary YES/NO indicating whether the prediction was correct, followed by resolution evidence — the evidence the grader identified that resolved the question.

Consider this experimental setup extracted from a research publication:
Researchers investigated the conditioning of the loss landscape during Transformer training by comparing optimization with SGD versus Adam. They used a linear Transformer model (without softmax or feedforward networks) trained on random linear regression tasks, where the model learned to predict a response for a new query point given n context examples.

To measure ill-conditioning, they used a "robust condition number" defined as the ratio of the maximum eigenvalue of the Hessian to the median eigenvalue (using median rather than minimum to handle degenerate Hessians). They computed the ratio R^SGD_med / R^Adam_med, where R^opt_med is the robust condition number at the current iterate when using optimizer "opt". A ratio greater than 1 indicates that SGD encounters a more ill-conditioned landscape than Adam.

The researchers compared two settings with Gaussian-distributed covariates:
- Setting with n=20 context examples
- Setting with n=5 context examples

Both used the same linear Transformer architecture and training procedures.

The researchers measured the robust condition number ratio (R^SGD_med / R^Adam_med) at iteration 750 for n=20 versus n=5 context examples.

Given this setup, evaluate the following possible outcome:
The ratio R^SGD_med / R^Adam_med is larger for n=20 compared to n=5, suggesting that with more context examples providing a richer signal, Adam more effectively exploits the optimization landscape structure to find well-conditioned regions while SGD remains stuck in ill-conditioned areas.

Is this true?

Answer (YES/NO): NO